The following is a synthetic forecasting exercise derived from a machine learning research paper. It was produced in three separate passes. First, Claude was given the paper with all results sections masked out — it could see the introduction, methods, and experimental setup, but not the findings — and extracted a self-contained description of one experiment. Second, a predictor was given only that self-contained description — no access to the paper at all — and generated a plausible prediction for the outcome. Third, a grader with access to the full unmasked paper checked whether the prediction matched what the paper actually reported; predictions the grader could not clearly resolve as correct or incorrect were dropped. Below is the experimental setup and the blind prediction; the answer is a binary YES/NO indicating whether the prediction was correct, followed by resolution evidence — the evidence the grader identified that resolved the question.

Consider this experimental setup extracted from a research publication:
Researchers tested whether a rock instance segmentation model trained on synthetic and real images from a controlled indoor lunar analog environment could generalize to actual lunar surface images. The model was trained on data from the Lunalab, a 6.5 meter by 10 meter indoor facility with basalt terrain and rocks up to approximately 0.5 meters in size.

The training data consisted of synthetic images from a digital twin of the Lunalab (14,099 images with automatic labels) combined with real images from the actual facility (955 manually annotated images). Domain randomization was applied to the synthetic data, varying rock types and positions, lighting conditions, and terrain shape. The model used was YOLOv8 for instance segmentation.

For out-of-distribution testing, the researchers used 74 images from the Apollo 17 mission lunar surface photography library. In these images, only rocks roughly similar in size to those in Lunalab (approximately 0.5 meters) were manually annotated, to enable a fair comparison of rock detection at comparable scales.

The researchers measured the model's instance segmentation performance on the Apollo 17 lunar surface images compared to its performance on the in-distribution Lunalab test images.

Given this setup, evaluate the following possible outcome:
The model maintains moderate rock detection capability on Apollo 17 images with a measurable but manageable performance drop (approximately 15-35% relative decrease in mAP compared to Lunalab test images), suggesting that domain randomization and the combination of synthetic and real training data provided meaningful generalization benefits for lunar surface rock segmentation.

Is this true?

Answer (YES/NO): NO